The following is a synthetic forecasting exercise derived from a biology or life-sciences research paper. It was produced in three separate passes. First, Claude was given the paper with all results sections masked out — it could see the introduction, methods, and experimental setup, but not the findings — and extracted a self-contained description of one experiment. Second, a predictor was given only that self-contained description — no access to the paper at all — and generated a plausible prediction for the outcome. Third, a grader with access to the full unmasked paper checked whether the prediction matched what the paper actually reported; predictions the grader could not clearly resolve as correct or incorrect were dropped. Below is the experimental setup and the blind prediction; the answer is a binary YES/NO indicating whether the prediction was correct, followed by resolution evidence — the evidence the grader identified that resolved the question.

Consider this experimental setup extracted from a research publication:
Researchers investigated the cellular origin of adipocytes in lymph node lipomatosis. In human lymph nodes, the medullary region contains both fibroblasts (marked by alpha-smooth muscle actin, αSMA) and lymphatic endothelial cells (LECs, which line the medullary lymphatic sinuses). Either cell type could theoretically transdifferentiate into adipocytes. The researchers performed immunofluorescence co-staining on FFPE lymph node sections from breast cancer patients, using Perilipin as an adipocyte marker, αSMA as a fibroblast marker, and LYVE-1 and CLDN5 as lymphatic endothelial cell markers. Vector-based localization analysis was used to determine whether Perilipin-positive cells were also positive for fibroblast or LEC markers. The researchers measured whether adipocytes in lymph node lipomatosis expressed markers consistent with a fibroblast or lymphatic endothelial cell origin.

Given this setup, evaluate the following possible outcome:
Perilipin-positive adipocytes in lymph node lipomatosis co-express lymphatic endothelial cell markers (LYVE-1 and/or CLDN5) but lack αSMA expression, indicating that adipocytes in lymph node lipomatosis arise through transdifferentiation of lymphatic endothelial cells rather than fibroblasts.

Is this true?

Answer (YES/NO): NO